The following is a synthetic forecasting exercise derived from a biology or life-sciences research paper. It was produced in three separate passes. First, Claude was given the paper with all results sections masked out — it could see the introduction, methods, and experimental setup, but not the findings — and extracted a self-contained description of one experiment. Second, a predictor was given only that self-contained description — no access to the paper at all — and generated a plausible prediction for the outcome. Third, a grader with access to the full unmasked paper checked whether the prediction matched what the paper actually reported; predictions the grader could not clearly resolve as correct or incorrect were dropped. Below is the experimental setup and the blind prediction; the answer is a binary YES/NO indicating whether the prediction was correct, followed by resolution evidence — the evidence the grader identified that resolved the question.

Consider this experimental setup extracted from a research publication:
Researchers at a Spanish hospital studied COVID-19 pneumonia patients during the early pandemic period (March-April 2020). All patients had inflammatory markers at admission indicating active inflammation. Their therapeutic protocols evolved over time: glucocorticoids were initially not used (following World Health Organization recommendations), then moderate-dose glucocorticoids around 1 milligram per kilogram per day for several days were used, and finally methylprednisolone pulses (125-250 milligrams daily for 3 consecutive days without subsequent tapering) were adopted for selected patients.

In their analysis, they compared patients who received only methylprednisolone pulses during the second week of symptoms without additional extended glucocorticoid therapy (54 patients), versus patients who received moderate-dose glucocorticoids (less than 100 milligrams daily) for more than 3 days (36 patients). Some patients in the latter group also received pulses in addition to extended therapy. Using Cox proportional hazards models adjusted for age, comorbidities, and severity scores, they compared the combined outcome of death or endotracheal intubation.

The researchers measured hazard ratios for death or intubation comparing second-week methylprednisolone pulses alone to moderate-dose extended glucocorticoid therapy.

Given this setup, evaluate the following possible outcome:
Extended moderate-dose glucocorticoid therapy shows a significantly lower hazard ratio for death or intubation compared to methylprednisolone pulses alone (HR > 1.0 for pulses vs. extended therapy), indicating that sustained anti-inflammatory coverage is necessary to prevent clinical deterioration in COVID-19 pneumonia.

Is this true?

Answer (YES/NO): NO